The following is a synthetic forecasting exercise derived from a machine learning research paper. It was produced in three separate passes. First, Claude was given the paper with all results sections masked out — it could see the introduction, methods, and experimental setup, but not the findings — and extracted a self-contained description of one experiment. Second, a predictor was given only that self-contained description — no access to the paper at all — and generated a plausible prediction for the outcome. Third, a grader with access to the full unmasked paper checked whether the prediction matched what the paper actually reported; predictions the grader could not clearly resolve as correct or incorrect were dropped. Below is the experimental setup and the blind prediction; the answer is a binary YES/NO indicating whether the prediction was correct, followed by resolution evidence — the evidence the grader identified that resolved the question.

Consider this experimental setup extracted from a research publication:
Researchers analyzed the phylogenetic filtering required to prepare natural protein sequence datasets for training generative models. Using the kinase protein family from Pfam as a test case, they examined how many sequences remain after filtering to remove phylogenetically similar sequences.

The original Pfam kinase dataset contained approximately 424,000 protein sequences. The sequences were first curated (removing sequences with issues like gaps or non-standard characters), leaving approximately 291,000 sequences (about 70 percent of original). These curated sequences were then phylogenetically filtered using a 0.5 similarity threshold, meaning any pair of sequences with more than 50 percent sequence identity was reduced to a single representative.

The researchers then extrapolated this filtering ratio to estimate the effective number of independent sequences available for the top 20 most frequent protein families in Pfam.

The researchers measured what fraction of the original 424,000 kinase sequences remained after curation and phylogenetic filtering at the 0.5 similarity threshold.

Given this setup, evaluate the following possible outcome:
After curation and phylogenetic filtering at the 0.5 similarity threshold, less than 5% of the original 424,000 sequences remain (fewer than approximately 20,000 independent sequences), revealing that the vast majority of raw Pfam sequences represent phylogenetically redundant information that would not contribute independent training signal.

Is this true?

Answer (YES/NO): NO